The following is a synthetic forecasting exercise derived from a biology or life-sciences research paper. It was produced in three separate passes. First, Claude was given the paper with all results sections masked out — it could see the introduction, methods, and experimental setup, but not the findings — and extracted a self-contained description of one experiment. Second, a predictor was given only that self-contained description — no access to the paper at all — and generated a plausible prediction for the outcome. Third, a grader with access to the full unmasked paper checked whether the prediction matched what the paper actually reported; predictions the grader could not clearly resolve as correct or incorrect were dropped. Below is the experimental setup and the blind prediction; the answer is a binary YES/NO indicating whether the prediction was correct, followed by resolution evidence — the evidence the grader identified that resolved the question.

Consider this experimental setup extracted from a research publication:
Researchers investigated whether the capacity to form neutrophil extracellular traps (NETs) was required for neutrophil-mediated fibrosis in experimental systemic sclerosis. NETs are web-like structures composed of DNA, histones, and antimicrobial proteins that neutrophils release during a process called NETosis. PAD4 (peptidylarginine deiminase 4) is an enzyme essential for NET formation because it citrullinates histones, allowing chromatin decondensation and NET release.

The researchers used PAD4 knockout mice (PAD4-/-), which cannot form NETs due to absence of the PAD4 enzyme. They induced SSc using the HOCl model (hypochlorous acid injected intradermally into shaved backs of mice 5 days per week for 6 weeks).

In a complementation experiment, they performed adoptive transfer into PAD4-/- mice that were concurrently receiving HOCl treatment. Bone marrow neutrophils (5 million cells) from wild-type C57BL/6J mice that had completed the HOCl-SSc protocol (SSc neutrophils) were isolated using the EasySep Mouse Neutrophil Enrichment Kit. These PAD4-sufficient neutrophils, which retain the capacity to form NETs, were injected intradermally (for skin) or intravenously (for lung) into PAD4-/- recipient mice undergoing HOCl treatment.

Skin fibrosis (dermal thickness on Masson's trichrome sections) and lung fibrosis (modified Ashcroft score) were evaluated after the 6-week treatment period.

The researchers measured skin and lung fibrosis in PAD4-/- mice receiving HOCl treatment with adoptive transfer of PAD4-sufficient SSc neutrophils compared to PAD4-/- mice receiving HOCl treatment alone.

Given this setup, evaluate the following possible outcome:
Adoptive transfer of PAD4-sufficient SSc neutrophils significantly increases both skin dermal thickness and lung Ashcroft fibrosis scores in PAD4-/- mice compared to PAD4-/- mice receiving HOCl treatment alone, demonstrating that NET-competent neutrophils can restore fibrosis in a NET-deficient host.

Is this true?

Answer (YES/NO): YES